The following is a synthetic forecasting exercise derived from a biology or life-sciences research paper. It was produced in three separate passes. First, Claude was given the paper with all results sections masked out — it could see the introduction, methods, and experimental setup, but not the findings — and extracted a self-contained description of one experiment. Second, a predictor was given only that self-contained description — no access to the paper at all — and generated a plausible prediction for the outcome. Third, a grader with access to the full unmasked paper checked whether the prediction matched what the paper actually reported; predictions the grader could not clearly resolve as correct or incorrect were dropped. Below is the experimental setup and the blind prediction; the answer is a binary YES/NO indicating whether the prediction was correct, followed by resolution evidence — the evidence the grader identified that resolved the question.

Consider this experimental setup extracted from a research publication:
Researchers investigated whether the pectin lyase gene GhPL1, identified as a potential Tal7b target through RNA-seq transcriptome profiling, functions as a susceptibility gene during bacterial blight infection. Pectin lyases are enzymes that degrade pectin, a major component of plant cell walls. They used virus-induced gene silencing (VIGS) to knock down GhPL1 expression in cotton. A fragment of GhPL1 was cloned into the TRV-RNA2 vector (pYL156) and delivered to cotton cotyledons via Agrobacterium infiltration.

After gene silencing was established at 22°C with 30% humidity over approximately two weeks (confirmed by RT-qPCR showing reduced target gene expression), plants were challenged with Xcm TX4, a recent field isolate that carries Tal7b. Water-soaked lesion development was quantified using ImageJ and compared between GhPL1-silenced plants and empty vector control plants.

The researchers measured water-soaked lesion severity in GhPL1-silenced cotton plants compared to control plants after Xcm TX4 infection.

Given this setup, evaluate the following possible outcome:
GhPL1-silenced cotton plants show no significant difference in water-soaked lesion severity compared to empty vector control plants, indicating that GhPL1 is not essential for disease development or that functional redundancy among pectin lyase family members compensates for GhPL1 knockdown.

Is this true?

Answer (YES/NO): NO